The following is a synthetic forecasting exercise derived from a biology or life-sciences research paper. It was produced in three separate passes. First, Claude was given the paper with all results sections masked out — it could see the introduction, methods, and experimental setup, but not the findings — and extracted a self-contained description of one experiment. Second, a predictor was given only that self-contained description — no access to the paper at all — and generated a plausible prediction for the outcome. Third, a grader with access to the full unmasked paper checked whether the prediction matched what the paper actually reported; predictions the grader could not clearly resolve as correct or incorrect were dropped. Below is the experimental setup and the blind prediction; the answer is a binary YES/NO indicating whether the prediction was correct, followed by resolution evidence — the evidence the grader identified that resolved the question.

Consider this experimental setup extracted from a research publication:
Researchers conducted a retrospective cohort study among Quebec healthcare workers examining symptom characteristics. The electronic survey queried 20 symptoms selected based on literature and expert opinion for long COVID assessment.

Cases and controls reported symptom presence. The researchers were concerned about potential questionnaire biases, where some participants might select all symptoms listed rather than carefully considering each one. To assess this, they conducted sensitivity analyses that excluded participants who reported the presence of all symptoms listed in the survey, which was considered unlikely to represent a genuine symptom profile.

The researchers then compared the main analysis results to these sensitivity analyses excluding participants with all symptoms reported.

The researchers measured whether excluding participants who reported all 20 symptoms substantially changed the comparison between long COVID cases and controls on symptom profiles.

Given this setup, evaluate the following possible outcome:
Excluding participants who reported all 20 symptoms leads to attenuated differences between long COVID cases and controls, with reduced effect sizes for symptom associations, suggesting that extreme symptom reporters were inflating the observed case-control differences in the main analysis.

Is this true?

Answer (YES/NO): NO